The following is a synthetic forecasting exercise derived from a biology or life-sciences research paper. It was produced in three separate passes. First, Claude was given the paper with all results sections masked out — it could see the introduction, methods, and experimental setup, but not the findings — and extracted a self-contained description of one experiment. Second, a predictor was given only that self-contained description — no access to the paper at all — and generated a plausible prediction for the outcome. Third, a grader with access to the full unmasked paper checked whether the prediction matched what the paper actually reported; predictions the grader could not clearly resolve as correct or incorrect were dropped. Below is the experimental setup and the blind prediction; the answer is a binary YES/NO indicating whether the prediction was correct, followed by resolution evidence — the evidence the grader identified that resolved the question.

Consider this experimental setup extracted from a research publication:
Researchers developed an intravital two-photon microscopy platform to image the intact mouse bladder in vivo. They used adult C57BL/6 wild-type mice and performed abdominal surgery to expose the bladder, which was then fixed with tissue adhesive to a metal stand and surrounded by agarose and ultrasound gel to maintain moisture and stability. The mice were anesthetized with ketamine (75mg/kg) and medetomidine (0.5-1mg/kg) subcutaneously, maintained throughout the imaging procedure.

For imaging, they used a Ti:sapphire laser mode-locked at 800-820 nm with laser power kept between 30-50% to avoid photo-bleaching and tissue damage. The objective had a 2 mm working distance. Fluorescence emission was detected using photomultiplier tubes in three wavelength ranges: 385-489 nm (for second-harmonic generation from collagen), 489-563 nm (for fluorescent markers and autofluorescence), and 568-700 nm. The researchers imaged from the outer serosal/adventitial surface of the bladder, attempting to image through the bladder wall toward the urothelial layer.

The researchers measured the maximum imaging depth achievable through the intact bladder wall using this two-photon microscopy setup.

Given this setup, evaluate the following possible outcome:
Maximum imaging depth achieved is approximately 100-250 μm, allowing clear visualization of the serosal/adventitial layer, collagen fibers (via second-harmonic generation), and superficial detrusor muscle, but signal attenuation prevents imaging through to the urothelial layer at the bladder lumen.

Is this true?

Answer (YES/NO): NO